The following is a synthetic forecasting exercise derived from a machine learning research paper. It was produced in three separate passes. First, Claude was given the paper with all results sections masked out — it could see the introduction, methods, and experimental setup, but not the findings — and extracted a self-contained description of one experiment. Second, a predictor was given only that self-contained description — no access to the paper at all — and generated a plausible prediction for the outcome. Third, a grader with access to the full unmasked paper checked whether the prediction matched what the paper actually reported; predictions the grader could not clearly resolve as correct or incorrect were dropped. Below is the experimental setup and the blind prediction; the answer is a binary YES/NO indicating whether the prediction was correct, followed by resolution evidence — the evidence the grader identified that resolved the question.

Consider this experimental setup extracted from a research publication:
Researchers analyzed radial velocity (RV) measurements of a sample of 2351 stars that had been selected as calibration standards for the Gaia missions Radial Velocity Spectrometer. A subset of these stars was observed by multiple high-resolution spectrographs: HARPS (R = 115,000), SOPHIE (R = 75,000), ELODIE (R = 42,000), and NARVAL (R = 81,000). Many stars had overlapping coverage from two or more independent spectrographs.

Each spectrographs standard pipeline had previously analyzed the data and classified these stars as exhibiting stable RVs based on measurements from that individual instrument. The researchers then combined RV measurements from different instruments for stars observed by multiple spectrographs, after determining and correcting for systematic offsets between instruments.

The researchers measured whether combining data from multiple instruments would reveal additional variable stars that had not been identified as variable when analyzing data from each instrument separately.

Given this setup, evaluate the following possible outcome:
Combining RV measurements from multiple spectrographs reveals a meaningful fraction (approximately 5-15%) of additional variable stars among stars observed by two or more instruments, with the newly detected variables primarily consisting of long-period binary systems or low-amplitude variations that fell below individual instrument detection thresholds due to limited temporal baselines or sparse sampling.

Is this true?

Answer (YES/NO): NO